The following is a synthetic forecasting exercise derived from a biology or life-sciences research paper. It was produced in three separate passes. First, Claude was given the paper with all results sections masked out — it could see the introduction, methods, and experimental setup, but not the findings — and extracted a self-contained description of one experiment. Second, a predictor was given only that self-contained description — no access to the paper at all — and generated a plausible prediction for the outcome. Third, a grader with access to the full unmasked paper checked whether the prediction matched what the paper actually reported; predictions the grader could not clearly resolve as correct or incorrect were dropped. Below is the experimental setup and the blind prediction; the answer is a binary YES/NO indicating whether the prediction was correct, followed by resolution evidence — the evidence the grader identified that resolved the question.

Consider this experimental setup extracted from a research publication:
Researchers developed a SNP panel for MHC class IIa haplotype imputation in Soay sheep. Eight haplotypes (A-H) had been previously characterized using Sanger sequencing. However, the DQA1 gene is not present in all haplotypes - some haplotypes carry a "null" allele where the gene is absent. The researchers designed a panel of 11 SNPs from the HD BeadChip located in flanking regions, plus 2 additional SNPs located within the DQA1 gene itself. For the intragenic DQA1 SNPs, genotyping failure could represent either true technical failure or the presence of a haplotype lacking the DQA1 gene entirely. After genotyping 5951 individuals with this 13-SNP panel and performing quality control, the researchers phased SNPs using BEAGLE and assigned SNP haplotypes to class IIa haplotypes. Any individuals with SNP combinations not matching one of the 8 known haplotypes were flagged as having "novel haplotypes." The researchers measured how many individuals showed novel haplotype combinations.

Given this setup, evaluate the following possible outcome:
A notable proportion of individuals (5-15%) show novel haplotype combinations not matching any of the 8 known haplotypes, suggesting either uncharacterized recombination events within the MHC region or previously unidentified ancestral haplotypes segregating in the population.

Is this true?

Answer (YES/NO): NO